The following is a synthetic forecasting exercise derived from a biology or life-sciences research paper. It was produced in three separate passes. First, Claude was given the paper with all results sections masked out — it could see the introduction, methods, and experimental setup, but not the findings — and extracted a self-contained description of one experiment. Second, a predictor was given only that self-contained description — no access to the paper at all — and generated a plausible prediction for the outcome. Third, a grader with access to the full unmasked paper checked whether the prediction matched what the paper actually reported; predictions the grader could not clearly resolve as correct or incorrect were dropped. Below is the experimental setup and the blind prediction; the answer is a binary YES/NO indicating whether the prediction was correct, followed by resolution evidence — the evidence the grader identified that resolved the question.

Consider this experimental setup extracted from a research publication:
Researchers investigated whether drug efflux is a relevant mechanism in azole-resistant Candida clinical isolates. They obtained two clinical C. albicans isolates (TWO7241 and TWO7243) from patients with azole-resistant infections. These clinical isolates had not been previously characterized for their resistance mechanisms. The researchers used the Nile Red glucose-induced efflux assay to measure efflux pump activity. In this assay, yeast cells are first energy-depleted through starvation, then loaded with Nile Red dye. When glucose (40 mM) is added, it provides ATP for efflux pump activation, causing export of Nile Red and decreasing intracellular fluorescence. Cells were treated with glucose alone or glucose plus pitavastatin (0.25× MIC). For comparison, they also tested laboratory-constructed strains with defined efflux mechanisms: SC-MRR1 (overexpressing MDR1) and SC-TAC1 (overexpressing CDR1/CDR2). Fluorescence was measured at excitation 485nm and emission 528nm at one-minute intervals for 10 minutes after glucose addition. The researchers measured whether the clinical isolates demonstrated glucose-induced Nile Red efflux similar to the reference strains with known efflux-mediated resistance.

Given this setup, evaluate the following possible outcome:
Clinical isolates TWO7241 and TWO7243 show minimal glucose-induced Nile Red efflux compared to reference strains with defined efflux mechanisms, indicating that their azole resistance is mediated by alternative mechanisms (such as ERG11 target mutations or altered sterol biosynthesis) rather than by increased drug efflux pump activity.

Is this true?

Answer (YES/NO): NO